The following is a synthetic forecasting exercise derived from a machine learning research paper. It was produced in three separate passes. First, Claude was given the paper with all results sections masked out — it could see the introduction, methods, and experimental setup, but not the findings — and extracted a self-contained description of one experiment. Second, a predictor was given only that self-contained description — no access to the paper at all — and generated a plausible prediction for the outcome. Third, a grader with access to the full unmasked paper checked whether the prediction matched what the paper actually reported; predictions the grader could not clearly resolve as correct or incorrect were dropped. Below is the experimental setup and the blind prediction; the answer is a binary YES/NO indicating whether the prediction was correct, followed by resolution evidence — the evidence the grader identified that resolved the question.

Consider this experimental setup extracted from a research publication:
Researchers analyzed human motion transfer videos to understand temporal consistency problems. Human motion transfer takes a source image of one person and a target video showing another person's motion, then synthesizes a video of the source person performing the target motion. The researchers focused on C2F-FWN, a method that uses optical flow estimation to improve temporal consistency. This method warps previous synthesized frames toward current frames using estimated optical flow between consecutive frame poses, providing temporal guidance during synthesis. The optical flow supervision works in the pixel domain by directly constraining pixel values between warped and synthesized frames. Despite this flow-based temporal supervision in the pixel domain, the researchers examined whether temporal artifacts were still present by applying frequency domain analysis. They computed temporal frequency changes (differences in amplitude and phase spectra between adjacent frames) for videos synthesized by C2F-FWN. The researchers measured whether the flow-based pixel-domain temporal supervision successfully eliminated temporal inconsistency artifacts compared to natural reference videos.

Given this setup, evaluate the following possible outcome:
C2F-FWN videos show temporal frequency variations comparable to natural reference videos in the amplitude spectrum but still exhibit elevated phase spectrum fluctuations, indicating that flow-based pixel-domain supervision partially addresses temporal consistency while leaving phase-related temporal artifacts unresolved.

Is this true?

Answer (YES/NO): NO